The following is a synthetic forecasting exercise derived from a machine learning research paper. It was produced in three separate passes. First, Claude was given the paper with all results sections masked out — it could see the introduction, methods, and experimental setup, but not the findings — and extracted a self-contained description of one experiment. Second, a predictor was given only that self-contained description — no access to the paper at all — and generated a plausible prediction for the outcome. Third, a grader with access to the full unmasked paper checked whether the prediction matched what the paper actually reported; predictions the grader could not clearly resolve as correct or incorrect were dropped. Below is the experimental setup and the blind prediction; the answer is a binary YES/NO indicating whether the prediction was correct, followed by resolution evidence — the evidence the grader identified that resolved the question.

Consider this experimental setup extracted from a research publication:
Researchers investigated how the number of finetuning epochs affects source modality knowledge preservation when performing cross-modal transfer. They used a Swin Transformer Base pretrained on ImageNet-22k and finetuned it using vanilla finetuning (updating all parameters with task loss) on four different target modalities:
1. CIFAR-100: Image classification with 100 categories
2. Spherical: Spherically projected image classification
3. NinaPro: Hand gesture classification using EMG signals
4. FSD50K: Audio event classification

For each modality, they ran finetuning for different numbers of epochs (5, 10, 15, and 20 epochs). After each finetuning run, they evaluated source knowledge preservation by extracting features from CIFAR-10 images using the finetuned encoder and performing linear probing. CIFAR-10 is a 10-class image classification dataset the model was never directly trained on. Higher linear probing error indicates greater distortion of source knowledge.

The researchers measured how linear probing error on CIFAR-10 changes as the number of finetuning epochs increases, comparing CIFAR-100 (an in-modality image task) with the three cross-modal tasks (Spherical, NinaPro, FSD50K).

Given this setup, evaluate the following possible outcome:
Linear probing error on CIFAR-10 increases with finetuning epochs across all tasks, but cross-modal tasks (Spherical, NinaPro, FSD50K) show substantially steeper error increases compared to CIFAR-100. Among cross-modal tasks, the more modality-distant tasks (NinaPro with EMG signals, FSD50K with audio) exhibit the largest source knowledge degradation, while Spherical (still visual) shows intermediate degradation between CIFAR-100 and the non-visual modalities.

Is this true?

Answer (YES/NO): NO